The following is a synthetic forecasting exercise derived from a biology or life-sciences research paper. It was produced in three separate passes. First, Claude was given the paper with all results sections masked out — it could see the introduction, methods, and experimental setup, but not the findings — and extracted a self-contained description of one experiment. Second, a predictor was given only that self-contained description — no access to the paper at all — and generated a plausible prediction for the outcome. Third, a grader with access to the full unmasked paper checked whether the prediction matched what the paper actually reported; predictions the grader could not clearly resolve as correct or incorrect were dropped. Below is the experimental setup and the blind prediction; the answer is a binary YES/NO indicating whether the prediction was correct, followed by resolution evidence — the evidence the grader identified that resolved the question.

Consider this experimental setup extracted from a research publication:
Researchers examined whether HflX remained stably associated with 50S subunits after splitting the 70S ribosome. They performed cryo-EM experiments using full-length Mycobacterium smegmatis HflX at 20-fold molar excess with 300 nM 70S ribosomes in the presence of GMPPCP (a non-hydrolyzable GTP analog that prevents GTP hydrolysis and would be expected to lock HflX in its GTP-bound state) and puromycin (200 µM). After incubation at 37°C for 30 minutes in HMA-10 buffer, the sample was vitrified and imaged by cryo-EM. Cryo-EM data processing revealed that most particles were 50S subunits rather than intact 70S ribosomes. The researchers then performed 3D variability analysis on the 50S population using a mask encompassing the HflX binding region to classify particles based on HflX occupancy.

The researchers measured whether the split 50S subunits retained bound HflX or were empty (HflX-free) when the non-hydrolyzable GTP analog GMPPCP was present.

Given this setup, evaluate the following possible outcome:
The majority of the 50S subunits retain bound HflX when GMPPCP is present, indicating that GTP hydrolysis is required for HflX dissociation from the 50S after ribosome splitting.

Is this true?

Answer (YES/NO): NO